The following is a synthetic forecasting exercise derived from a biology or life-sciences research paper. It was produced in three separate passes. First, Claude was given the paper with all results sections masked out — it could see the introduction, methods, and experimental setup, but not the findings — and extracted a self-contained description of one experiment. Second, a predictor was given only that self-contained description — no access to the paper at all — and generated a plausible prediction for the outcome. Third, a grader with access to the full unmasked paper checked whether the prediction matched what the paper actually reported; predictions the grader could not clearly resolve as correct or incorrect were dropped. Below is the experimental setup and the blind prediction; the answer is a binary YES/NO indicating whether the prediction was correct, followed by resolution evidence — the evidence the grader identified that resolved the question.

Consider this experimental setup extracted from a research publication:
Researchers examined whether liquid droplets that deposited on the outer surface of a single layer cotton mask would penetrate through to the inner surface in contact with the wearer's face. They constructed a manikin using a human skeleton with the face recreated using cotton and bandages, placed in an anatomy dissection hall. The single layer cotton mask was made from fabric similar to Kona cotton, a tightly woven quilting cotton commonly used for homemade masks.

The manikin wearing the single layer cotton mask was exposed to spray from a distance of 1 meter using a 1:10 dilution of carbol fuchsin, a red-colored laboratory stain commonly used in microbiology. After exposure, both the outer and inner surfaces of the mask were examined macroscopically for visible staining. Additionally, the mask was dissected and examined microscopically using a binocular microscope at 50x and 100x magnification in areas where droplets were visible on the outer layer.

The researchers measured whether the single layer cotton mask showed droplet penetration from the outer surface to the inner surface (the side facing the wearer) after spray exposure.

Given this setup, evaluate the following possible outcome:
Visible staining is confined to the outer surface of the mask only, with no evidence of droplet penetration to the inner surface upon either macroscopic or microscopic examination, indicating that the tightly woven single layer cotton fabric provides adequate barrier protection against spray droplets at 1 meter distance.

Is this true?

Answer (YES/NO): NO